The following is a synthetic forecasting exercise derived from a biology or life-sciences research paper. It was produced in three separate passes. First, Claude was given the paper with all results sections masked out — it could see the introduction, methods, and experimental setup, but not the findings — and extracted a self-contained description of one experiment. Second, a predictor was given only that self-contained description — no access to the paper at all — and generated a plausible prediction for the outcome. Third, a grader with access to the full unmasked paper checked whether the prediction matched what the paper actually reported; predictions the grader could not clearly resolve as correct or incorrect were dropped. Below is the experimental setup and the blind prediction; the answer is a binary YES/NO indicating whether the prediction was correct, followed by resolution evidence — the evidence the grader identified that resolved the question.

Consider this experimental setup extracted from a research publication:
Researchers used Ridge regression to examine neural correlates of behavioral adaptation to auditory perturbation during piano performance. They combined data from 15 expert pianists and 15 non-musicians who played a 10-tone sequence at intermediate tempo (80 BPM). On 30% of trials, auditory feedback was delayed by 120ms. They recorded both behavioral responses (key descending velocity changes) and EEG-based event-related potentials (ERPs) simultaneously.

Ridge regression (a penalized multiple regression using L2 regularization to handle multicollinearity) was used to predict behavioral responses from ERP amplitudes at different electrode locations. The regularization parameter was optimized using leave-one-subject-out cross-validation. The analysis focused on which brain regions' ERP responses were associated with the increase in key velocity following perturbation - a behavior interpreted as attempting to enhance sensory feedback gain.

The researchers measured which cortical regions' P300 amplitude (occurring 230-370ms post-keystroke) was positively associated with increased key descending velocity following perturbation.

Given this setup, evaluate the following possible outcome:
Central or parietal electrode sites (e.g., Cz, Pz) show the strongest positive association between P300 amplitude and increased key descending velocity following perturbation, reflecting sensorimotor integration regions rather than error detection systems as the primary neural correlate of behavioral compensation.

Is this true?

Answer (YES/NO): NO